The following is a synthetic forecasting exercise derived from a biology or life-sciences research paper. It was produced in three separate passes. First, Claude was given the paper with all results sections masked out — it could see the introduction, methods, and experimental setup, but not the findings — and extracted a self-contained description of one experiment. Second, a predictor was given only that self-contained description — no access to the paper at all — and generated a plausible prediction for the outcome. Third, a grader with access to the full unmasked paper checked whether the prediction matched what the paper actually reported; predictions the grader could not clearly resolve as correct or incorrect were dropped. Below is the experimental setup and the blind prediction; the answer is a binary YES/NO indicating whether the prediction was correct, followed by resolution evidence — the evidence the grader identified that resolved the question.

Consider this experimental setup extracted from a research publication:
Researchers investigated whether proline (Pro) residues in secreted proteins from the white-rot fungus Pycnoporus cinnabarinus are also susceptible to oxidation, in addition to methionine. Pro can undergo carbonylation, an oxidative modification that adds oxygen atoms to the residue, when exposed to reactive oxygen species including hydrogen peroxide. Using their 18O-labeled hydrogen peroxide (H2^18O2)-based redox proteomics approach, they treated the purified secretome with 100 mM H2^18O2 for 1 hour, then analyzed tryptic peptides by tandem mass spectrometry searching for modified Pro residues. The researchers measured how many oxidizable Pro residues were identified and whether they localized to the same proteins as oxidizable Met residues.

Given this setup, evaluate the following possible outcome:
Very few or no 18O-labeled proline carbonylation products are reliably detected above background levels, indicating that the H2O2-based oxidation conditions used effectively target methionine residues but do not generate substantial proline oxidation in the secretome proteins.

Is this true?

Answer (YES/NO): NO